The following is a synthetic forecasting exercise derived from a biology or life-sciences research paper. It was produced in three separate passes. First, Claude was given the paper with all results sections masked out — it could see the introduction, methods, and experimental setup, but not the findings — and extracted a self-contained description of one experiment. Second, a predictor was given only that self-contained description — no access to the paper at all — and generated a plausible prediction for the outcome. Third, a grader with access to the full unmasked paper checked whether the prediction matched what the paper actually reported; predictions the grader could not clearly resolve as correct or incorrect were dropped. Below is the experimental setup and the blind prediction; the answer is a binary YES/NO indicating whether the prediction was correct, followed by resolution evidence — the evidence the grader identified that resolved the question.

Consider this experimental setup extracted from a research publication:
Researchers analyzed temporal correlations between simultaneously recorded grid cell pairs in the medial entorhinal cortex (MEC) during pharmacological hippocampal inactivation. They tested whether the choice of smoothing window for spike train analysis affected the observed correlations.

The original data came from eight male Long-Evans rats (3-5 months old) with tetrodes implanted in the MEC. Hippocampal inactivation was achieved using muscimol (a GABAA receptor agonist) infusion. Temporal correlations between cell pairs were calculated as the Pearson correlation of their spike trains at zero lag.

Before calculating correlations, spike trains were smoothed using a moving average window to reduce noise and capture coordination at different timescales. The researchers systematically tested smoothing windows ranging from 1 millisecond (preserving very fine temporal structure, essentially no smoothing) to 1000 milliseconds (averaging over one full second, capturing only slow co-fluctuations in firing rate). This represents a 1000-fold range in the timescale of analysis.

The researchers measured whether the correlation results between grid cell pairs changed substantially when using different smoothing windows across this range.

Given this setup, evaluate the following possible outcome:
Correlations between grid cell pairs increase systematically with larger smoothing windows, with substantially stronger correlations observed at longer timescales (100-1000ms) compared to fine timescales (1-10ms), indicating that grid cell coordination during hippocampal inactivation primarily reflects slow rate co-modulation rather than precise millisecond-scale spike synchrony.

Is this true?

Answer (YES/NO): NO